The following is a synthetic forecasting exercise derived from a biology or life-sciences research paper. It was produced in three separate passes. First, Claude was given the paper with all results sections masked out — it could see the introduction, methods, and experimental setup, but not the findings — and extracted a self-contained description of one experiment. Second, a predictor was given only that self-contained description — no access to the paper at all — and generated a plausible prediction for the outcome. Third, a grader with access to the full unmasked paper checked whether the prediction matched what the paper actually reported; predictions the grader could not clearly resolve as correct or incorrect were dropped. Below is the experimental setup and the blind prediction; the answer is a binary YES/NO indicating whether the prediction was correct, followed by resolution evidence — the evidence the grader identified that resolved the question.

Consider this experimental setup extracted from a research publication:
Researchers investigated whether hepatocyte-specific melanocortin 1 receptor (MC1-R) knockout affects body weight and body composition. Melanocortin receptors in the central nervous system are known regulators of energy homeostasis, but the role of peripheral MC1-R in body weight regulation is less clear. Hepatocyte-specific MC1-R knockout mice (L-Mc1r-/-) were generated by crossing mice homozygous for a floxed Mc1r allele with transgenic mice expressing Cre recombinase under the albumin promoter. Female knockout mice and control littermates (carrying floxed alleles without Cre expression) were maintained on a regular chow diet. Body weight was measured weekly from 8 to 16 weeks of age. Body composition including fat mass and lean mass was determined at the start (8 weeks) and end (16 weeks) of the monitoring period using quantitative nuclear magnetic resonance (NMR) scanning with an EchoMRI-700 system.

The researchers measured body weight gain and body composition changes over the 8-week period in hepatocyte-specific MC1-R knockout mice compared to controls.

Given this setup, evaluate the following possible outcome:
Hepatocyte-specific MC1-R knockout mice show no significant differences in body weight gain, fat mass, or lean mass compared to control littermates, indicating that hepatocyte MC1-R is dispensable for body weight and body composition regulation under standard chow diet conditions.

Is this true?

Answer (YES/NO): YES